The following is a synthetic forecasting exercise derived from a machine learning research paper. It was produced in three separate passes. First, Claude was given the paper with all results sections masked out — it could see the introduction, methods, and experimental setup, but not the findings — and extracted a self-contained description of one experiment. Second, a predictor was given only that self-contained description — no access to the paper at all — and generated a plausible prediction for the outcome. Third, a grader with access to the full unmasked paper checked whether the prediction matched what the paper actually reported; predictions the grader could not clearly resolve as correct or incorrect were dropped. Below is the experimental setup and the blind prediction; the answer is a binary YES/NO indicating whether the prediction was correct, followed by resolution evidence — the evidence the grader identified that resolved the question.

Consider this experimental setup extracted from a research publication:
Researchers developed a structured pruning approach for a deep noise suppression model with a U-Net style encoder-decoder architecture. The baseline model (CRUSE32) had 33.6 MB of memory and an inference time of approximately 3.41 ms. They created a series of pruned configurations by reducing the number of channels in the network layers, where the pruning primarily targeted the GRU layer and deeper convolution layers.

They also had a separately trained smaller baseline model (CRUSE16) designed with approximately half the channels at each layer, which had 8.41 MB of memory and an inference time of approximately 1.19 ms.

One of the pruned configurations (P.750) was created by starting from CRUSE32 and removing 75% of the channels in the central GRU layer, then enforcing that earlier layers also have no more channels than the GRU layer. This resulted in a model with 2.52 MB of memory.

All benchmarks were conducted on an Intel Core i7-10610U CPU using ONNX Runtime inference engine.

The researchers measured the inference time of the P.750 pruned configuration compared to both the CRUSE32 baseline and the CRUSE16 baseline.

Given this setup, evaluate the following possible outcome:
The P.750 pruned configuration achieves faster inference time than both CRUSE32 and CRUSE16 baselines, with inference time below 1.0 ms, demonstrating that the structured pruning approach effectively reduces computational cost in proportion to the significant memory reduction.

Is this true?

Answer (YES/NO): YES